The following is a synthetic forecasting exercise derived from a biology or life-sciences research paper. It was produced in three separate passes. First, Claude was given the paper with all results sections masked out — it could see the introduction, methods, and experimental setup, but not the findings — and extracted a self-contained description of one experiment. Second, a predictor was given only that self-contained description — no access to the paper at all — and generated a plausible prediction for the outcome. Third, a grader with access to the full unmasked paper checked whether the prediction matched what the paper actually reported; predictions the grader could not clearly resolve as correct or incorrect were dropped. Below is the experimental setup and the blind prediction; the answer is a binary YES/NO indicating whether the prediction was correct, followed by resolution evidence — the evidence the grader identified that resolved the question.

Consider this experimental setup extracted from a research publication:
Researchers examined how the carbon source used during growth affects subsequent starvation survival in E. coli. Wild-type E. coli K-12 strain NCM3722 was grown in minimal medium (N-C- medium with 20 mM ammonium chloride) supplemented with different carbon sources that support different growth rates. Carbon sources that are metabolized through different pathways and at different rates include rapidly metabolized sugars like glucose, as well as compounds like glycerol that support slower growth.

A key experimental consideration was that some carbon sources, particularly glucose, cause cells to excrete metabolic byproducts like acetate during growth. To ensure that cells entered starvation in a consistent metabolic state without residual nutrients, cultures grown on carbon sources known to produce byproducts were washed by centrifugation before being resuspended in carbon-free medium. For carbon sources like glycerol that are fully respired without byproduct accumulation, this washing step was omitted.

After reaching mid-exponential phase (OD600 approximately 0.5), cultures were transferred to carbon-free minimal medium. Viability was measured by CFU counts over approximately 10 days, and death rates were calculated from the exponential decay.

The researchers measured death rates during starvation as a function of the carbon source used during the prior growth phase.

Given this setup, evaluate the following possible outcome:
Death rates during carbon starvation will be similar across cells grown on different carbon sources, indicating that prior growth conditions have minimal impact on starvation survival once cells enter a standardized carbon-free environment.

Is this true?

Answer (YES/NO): NO